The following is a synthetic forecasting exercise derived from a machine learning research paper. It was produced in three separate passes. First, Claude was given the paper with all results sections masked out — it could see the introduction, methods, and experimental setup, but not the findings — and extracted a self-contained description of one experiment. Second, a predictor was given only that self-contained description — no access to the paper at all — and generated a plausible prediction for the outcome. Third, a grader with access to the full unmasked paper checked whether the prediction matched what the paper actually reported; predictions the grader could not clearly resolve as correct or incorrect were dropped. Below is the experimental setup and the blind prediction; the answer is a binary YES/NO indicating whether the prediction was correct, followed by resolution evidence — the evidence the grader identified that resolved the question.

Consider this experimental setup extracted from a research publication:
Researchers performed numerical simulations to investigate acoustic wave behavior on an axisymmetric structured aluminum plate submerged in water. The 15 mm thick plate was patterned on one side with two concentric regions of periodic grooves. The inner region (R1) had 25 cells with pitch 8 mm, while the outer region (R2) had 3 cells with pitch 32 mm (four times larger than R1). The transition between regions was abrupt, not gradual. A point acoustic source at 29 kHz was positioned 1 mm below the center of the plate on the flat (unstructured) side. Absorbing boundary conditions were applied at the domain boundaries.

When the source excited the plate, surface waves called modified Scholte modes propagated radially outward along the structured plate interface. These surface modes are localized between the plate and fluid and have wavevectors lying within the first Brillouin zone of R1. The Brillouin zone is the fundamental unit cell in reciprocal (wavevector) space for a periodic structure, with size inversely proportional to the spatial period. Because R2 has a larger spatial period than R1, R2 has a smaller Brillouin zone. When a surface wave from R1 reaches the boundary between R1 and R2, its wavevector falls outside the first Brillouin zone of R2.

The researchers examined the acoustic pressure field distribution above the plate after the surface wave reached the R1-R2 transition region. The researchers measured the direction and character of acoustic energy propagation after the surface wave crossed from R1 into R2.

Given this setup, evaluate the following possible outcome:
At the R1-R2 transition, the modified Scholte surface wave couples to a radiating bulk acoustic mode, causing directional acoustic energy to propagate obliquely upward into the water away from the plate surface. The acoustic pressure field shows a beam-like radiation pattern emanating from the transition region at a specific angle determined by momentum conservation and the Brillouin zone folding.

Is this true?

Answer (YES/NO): YES